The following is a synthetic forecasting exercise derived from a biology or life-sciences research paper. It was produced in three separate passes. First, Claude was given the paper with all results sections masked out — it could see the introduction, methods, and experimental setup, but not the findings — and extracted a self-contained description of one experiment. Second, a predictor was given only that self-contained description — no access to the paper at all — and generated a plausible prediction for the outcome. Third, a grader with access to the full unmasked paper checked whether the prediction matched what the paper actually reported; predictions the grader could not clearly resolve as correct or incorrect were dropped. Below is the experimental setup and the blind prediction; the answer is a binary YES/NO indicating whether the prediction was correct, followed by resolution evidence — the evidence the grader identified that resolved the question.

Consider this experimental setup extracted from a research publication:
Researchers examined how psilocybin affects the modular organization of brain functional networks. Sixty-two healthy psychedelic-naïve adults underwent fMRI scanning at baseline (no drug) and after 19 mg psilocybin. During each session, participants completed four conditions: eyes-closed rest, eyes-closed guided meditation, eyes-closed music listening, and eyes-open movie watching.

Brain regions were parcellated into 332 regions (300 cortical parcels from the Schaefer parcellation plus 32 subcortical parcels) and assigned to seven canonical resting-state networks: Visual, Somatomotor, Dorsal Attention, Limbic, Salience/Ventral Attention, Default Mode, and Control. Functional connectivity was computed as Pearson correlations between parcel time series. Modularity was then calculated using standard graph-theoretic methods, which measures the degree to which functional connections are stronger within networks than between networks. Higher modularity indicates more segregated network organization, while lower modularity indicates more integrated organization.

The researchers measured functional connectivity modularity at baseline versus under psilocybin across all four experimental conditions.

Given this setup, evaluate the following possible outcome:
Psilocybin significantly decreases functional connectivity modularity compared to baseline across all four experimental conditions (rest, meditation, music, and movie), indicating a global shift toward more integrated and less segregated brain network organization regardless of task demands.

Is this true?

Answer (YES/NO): YES